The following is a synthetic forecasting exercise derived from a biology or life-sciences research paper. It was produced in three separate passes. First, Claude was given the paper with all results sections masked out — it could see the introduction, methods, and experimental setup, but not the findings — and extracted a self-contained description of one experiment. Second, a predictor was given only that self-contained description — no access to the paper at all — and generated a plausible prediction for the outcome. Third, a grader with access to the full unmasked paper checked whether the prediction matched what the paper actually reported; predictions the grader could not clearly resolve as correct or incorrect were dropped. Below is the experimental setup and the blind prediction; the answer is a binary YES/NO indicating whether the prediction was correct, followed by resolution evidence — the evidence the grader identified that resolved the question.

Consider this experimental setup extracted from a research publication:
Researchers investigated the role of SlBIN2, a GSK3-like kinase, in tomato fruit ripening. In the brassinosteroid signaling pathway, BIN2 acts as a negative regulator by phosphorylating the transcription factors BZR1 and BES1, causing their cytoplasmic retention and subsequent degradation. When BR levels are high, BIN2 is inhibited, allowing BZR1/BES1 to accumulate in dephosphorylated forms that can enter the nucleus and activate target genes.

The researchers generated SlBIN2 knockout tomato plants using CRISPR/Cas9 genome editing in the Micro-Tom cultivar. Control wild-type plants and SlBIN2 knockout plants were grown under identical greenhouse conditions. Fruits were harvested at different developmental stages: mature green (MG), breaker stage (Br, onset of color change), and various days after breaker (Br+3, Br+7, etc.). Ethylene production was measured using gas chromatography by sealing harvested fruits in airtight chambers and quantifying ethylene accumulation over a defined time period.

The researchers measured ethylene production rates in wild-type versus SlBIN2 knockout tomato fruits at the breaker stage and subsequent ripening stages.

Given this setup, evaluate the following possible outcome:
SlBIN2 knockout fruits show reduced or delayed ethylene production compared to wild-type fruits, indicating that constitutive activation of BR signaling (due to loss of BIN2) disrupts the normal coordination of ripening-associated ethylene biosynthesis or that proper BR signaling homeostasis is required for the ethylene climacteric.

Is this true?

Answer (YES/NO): NO